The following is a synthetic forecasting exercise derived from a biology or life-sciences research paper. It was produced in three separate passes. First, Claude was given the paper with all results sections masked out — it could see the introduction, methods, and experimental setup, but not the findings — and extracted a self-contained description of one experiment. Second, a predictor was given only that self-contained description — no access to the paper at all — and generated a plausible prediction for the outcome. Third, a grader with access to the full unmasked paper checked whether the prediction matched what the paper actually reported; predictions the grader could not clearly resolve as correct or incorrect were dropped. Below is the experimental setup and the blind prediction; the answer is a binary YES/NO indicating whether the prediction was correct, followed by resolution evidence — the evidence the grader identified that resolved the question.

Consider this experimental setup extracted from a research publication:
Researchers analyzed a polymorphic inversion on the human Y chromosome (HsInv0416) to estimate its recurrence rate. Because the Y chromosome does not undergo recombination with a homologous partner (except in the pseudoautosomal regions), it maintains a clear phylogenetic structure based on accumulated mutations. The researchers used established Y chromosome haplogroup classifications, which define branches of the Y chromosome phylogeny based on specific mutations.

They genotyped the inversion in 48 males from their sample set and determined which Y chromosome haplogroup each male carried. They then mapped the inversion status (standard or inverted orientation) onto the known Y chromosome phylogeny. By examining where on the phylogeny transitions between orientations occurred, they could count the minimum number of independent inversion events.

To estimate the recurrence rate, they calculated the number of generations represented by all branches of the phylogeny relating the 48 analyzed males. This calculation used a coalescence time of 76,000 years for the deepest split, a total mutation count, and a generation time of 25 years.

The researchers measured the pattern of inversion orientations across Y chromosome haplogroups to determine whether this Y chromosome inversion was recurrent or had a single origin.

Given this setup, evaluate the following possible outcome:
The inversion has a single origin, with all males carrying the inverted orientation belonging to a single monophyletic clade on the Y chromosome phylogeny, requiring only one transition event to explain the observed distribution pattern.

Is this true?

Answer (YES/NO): NO